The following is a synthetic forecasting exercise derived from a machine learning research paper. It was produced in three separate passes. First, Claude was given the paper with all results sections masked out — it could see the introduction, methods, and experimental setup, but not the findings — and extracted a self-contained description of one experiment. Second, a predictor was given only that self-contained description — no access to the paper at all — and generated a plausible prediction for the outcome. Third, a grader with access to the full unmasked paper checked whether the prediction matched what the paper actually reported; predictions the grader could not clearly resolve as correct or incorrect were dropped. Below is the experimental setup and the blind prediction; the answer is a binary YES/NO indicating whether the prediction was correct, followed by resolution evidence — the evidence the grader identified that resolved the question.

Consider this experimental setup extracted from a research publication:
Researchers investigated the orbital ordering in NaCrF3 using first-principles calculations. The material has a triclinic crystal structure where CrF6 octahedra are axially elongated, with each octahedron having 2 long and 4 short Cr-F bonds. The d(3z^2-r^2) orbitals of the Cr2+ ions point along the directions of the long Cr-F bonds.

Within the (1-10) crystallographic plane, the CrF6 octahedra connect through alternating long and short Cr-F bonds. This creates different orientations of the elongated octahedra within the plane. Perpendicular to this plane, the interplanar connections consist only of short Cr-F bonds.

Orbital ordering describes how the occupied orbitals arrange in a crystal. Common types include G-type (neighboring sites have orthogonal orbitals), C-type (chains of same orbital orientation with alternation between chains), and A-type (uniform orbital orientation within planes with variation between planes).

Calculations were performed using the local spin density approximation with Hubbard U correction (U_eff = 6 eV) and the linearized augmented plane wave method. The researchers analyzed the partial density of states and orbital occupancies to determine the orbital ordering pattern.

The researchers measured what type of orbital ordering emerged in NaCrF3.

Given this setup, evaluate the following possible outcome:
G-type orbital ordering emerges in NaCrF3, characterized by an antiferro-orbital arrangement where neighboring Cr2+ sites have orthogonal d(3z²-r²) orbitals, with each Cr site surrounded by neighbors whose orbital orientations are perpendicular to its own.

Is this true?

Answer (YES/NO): YES